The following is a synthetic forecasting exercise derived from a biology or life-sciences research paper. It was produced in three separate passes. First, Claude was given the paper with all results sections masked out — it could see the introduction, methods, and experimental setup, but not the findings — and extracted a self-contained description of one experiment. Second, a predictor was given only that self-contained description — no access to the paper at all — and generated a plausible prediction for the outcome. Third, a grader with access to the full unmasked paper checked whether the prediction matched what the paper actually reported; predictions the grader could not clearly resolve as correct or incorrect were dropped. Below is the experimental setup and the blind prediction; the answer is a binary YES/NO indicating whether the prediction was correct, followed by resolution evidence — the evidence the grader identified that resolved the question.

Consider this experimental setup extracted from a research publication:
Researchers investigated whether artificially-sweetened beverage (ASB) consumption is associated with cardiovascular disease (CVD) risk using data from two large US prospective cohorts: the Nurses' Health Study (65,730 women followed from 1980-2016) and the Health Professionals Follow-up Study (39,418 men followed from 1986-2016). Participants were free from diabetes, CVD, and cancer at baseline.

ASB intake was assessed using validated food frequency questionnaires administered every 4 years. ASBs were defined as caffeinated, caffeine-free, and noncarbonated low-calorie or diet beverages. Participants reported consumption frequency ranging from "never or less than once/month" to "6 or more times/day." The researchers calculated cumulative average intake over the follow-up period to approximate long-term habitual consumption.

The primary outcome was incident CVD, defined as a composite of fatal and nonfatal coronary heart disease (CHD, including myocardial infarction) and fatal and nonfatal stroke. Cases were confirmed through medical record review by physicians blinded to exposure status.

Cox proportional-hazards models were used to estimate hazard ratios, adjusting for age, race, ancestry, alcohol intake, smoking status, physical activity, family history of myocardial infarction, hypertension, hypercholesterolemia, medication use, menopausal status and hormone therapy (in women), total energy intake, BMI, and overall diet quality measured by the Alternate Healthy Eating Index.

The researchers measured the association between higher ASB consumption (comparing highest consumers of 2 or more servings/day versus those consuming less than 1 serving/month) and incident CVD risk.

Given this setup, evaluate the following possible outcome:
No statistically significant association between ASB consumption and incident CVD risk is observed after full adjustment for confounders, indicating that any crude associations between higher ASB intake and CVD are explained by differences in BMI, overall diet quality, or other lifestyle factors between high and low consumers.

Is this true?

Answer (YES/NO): NO